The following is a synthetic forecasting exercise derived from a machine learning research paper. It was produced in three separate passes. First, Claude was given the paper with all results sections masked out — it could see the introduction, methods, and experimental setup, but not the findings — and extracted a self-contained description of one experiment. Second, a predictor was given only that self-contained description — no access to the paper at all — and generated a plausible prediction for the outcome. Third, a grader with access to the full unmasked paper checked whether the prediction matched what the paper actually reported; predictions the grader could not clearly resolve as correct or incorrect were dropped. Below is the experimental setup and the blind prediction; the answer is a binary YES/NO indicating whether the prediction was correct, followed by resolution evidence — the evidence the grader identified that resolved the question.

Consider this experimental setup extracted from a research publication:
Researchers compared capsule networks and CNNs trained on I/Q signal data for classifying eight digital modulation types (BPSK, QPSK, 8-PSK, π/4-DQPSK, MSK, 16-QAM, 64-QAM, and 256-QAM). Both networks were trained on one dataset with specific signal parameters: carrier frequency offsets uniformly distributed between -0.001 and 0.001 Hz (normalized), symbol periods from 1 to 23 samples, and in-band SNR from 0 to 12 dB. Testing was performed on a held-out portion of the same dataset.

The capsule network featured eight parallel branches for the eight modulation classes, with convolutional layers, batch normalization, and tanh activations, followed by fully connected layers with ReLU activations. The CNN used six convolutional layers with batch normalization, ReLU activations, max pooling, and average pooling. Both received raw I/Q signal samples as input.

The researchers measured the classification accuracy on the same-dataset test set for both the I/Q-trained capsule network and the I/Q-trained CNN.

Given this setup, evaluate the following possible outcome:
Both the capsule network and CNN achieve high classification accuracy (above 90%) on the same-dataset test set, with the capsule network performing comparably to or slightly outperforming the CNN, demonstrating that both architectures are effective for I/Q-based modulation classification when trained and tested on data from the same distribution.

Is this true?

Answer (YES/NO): NO